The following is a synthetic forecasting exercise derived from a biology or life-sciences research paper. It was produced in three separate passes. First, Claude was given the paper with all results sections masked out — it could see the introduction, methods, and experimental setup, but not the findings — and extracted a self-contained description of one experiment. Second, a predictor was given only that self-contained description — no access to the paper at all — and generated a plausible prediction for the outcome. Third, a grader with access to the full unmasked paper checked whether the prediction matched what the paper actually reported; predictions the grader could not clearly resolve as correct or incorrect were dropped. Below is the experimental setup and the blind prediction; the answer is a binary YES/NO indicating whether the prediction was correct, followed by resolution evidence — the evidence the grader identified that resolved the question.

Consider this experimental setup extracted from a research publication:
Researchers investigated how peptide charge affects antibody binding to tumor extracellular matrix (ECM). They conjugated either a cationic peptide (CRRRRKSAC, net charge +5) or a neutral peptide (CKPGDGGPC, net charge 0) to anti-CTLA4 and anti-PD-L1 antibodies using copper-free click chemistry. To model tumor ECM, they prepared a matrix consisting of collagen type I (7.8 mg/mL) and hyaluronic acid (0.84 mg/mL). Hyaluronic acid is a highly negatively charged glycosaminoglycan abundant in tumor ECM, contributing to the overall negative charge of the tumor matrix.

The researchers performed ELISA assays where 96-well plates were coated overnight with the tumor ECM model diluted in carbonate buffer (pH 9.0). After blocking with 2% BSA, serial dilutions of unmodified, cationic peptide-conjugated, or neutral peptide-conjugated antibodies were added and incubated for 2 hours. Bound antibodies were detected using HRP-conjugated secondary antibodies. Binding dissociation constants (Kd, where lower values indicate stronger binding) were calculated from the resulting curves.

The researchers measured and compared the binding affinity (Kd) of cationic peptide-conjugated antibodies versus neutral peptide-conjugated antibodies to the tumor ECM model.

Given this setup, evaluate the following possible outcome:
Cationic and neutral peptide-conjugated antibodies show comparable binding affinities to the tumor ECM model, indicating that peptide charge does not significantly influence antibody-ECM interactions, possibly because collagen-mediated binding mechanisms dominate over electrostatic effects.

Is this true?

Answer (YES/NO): NO